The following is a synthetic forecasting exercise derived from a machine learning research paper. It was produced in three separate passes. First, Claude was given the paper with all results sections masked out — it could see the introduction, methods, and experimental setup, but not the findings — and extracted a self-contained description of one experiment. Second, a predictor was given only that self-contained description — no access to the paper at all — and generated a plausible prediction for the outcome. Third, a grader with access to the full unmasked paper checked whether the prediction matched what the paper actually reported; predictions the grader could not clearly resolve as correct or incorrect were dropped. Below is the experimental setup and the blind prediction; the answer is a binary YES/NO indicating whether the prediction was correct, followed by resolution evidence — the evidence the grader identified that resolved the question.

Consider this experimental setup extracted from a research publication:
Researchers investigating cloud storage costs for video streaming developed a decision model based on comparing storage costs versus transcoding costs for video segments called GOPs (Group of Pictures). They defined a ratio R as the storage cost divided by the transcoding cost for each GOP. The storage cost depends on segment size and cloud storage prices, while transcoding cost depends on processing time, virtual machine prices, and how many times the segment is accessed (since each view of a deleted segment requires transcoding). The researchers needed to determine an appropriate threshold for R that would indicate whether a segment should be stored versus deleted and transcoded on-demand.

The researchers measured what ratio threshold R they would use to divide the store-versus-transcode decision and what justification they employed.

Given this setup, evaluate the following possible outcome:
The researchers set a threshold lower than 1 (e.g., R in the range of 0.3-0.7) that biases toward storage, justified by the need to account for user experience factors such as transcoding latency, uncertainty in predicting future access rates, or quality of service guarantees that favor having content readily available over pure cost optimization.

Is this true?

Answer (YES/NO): NO